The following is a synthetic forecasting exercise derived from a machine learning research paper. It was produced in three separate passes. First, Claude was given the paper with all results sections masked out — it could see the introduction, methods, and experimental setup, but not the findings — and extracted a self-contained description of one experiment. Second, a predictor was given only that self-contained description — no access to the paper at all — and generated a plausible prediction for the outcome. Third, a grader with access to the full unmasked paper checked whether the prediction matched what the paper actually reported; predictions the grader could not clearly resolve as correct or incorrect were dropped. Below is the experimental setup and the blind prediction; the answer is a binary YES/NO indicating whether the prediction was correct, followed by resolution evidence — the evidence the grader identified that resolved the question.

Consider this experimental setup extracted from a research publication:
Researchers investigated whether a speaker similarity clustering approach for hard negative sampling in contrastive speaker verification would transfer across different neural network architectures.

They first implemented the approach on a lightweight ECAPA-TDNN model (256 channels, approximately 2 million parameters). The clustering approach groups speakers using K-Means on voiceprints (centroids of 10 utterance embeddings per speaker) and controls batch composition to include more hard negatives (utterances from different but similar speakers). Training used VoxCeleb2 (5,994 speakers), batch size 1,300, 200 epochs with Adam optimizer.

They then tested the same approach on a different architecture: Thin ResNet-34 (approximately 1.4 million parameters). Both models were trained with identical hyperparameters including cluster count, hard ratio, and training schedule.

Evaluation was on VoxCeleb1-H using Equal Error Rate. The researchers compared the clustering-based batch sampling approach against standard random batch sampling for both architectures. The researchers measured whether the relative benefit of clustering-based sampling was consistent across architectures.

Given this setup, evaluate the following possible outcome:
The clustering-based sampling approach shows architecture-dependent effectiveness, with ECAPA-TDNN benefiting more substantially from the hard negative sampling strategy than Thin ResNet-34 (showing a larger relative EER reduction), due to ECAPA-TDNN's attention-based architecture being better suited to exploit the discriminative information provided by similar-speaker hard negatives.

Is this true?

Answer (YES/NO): NO